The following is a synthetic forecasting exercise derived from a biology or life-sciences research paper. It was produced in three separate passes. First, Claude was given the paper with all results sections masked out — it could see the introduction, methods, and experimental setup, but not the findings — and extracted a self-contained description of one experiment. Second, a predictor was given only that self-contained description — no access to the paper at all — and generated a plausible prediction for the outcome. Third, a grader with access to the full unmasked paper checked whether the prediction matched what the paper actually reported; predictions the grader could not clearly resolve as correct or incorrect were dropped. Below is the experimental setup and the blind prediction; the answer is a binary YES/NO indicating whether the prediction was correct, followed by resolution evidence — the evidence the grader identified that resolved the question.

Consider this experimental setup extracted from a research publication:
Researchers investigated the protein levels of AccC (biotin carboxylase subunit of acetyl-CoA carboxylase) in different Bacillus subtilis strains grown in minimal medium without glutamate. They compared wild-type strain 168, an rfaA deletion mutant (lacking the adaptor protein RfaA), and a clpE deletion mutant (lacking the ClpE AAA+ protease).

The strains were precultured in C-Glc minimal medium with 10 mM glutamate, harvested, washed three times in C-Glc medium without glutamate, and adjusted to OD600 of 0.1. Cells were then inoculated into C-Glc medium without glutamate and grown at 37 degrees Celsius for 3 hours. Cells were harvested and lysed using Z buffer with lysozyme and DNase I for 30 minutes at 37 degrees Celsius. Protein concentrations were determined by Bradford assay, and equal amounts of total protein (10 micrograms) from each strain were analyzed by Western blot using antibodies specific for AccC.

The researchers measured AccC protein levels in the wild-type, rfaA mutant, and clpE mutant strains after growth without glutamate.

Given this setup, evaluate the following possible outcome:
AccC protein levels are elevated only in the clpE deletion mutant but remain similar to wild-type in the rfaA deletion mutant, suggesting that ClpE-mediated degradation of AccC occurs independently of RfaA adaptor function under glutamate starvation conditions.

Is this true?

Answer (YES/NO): NO